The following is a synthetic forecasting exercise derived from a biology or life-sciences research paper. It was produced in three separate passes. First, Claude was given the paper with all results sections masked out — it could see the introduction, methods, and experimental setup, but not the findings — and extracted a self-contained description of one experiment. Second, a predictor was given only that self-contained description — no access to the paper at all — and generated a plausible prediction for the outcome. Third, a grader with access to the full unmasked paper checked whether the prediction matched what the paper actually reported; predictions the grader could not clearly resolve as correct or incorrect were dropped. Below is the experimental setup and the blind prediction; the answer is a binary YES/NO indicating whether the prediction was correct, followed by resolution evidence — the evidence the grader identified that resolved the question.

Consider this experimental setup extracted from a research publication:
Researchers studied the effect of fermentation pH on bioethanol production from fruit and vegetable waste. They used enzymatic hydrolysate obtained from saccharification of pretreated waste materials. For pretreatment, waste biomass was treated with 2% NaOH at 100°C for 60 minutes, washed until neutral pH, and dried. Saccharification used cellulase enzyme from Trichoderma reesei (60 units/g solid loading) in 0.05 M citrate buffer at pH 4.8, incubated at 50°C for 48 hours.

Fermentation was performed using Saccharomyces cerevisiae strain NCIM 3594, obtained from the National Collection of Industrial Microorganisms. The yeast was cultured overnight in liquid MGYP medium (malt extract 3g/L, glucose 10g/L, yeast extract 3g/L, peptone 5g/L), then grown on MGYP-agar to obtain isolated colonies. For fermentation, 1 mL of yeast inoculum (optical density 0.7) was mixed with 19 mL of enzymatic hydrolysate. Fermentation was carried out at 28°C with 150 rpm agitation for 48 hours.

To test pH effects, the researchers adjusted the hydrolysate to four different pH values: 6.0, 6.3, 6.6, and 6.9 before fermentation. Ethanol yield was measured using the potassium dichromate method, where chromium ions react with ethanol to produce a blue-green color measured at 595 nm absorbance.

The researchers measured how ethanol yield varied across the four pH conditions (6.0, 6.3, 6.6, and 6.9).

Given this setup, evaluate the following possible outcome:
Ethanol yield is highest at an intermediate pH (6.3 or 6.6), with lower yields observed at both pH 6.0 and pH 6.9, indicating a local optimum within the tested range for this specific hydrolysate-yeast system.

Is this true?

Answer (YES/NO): YES